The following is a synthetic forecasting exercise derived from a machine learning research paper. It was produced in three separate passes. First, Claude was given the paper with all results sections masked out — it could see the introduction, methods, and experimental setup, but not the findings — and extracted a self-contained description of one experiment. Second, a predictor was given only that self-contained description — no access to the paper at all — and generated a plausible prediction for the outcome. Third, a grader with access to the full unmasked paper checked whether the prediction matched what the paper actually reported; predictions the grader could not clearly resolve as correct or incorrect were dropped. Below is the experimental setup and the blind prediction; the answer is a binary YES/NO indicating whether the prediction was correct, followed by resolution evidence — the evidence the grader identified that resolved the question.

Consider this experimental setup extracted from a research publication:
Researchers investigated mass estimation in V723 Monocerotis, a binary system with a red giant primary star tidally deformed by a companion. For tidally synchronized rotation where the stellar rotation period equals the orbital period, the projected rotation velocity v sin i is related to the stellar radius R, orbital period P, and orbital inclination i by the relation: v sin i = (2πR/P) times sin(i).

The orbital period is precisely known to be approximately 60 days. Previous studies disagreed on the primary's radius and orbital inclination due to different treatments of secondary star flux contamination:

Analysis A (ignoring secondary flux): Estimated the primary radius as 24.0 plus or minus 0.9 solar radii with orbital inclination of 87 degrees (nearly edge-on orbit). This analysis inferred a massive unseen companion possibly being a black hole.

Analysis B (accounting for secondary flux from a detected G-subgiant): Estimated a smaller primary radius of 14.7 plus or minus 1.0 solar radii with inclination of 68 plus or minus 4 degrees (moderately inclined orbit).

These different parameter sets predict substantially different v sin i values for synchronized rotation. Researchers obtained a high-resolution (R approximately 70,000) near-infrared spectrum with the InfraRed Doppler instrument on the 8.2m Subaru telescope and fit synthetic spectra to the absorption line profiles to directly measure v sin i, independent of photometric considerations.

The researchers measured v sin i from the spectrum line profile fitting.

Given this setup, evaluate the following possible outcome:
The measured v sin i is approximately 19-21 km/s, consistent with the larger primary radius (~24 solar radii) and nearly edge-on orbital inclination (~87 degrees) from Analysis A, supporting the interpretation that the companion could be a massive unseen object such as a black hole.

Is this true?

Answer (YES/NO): NO